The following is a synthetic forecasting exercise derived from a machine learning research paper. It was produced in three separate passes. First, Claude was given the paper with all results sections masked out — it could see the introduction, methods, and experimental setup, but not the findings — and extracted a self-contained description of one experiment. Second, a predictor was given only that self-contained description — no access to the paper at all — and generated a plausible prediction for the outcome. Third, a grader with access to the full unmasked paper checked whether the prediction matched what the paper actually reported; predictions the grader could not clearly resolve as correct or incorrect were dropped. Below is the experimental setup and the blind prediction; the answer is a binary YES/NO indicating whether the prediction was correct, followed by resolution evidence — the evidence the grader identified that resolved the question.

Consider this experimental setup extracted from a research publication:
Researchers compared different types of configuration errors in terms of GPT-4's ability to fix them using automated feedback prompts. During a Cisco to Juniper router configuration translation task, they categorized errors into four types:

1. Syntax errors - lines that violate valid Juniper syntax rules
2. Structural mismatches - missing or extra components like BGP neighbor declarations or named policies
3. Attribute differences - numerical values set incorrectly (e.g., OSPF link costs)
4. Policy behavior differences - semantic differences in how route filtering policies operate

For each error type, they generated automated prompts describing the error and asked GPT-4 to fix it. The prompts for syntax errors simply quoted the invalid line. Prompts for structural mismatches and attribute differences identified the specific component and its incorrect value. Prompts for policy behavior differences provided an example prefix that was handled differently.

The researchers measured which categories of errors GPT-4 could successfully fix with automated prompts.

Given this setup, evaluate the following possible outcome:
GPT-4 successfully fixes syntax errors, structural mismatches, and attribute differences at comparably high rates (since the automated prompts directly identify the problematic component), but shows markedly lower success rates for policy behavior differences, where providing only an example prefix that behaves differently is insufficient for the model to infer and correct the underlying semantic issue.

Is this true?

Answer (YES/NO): YES